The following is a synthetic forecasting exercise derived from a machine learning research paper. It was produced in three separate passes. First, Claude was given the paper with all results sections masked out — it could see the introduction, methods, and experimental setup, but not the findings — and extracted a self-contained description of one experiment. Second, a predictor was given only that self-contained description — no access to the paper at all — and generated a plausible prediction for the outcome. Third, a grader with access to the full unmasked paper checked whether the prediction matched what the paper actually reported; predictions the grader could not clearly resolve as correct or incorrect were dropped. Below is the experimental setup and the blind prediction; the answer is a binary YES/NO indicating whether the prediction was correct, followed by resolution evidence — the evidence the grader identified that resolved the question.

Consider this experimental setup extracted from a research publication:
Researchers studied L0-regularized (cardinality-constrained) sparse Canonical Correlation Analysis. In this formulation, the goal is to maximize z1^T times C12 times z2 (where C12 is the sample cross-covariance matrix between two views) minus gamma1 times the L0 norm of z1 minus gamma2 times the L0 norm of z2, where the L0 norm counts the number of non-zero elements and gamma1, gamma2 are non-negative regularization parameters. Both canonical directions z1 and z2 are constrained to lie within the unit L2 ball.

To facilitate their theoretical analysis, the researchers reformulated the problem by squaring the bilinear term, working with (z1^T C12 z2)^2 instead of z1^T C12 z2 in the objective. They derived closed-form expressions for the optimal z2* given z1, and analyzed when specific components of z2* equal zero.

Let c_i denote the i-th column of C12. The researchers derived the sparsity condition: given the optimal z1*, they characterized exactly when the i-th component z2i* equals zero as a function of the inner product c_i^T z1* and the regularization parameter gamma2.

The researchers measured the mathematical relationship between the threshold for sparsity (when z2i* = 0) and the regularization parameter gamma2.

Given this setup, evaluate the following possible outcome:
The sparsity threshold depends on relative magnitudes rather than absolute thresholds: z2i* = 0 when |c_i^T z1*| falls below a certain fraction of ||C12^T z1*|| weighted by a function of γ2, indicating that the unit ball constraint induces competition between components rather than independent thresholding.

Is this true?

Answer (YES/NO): NO